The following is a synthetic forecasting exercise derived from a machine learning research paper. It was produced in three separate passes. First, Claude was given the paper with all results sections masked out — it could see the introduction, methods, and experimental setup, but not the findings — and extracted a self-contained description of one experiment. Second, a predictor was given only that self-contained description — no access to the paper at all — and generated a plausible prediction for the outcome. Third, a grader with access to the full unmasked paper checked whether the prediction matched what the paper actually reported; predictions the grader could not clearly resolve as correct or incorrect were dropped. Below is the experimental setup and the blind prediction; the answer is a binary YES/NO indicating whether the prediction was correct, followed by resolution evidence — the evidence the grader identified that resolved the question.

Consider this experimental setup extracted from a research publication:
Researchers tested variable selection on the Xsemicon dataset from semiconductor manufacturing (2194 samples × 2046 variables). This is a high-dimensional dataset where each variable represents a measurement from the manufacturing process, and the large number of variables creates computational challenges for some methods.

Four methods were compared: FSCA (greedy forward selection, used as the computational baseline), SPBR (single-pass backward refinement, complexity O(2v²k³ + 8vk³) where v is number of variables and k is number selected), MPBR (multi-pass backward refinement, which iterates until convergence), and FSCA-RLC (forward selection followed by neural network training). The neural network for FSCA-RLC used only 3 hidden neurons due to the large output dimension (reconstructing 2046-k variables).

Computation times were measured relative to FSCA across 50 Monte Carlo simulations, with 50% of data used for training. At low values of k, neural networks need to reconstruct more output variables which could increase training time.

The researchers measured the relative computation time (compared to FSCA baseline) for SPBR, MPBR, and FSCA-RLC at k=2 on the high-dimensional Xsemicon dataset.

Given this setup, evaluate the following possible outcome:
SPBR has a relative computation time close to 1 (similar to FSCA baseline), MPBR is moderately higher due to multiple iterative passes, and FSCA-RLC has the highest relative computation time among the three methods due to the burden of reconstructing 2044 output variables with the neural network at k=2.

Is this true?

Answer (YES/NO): NO